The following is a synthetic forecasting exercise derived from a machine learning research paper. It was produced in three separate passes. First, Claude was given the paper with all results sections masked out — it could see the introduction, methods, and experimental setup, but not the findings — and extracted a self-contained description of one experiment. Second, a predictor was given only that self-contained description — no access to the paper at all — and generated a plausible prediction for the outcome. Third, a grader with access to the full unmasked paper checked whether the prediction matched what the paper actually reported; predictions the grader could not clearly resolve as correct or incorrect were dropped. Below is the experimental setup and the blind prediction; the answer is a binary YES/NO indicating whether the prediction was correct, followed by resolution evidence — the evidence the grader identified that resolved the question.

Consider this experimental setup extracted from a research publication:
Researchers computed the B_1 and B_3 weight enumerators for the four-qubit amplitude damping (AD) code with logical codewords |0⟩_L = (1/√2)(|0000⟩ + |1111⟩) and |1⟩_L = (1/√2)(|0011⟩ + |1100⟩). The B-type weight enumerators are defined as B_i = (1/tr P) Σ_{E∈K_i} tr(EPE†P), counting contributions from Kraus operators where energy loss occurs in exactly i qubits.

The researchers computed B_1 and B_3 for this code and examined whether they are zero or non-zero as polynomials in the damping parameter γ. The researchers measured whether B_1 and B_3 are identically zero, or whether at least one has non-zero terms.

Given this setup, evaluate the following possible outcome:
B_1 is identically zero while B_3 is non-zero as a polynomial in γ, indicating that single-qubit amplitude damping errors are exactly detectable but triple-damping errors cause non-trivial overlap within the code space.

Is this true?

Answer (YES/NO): NO